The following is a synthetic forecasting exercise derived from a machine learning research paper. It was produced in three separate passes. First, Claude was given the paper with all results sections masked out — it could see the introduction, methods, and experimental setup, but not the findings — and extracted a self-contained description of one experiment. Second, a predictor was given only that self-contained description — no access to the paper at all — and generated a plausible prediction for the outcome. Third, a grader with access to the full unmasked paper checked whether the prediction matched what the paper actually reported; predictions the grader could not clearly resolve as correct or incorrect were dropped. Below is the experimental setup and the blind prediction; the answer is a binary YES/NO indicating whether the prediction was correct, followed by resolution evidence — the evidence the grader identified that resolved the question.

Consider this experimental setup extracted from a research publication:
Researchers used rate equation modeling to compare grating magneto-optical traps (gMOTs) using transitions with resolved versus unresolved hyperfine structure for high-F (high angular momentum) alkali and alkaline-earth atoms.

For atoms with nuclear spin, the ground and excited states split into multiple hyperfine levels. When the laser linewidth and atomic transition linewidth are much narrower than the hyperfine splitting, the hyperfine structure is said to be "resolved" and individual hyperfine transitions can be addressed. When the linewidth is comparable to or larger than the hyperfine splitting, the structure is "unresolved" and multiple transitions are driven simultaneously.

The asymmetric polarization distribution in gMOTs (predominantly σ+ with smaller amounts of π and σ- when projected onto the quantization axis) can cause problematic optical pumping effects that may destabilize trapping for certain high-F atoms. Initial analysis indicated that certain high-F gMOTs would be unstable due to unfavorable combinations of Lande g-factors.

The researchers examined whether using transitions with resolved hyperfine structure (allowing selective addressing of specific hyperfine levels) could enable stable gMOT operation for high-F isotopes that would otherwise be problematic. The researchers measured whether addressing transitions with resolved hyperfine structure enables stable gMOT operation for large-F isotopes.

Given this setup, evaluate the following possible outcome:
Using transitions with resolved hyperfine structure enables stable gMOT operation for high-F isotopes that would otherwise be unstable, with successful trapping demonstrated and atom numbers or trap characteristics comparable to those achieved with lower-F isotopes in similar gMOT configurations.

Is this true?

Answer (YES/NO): NO